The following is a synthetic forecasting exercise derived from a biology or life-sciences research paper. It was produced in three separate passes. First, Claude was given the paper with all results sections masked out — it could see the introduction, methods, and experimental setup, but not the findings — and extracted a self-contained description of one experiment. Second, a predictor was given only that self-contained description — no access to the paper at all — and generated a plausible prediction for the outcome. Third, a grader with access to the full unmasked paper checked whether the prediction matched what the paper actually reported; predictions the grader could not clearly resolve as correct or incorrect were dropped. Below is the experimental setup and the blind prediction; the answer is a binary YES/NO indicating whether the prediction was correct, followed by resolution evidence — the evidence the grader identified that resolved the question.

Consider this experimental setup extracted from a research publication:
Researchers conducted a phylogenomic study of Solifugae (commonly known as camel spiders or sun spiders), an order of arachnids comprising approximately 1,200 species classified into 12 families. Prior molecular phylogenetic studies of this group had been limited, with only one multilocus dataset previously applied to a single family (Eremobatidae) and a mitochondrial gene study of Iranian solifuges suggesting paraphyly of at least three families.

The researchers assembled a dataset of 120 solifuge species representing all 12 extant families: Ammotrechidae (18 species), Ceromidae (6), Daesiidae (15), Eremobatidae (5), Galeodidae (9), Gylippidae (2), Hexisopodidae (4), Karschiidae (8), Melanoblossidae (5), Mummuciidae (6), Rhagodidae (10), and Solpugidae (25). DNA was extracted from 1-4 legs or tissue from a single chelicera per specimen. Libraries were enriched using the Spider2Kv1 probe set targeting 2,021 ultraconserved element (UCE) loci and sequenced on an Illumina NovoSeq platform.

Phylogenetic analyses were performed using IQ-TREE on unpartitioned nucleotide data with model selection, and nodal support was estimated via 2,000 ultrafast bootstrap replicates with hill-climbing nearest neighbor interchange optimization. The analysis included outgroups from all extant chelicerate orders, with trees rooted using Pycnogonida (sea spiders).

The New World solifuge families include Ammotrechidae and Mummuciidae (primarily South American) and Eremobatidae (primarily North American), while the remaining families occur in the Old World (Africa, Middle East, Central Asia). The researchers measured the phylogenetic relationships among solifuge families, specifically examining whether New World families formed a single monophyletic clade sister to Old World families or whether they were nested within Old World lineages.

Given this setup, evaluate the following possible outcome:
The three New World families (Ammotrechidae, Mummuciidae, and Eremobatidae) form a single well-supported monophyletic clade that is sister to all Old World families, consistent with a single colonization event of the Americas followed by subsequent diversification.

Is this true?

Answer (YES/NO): NO